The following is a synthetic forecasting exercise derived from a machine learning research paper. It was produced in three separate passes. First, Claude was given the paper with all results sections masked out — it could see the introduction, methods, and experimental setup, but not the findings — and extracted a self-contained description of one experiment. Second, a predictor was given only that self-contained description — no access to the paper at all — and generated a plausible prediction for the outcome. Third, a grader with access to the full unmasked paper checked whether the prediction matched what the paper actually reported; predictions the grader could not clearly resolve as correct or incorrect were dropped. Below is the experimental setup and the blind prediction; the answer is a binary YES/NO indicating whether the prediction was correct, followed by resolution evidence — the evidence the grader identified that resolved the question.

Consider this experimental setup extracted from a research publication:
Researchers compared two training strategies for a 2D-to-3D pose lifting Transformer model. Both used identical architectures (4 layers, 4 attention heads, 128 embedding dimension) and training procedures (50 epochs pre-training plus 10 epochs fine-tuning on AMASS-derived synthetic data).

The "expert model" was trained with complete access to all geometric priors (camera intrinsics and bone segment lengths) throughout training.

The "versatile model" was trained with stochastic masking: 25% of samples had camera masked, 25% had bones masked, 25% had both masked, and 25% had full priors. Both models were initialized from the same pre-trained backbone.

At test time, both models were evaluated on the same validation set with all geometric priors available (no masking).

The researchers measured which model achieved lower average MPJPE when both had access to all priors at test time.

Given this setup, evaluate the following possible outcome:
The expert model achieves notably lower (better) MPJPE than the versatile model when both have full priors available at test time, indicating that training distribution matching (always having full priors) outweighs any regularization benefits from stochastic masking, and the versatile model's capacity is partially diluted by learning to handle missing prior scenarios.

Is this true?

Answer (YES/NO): NO